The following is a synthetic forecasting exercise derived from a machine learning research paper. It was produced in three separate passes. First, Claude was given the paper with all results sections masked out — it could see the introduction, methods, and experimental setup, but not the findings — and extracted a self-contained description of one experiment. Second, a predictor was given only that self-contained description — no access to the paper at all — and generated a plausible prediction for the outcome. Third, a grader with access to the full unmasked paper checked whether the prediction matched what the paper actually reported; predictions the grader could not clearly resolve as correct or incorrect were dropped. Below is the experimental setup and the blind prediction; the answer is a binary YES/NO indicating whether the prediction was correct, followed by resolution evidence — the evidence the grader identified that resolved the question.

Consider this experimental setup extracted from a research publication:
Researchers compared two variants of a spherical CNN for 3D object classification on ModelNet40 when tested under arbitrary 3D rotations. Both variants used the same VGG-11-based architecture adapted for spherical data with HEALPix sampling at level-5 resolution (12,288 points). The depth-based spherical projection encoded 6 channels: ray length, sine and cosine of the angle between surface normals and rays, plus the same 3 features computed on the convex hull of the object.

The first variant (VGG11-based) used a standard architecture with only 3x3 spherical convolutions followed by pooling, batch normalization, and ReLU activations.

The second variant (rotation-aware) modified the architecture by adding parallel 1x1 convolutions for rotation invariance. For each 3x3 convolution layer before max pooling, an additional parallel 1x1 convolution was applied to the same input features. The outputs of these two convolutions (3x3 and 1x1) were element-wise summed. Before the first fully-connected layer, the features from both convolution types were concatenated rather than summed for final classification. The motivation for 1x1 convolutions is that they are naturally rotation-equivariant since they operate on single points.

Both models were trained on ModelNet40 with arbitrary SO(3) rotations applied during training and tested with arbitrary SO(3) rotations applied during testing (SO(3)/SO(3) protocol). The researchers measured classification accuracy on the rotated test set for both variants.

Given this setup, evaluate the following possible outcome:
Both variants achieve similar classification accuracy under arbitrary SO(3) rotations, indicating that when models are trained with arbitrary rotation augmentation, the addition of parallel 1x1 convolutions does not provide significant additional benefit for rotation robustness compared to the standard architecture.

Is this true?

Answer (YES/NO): NO